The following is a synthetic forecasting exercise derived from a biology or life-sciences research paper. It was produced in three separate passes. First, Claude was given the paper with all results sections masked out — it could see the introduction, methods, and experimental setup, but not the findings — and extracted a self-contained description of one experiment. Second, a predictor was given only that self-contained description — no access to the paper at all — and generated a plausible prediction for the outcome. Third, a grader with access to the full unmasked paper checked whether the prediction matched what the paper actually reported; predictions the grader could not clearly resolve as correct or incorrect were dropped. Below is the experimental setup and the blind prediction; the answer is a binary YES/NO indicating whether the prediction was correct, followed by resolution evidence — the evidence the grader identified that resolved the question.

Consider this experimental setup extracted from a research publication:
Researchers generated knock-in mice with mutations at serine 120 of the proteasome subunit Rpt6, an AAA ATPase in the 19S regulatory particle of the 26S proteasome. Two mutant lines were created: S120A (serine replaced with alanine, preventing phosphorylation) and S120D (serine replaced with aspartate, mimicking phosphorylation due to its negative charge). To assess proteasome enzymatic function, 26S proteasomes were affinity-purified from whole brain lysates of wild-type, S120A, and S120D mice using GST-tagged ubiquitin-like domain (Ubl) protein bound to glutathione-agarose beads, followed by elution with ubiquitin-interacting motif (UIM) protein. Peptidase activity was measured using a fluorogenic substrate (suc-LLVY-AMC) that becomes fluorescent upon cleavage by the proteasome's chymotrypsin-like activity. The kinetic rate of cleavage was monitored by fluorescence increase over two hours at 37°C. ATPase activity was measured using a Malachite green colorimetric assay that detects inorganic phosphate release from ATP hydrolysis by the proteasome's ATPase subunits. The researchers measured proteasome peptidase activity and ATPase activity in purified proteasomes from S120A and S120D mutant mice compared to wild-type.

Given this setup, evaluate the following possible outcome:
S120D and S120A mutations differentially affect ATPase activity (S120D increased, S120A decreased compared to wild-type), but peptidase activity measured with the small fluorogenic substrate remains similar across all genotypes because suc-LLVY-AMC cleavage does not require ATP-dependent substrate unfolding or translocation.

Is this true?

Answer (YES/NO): NO